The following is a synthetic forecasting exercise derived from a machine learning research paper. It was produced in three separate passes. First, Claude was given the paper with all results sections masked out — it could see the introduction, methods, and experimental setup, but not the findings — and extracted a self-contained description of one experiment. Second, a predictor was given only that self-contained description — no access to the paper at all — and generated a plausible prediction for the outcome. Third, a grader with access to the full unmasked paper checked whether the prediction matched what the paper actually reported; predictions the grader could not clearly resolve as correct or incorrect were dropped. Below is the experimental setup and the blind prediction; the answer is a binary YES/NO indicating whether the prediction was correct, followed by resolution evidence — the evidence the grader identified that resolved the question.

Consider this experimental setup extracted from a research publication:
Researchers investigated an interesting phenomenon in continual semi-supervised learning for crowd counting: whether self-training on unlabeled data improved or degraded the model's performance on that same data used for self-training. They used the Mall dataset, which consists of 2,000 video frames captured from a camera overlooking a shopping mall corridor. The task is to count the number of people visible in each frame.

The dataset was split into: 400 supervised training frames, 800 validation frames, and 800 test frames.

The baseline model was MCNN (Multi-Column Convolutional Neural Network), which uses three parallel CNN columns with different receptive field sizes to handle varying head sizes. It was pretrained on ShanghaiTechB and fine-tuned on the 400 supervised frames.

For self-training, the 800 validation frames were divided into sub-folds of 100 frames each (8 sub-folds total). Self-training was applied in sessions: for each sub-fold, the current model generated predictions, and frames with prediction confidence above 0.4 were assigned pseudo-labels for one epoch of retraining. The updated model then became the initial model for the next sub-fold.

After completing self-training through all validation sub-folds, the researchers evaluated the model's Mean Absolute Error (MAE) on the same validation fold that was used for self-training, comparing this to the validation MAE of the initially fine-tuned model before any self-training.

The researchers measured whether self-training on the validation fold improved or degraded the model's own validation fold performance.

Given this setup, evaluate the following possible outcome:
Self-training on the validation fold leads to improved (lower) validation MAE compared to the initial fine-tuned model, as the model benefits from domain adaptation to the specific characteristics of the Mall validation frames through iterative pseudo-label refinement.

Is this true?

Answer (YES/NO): NO